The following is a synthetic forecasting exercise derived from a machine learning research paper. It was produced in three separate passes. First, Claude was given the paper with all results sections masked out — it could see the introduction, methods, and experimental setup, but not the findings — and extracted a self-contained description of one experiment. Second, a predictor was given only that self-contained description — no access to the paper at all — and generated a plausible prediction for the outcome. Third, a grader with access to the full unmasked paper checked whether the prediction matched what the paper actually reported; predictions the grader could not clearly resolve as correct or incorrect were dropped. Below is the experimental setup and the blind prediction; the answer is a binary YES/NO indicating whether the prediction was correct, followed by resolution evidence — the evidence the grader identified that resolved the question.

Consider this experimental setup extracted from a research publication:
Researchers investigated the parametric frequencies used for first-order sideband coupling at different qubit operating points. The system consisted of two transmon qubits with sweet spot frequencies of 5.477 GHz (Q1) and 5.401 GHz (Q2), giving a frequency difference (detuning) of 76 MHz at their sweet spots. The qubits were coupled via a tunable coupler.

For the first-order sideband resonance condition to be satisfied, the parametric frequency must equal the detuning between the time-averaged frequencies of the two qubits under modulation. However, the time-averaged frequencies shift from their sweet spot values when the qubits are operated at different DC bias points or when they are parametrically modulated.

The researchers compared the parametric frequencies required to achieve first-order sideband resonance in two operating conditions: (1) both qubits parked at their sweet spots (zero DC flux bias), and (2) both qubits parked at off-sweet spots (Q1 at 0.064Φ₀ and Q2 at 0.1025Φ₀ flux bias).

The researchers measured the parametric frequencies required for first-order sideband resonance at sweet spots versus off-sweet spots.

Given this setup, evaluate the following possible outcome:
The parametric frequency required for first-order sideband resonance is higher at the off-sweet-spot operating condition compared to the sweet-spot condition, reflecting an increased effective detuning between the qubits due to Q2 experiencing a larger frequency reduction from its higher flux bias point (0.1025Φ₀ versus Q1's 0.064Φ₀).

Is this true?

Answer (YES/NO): YES